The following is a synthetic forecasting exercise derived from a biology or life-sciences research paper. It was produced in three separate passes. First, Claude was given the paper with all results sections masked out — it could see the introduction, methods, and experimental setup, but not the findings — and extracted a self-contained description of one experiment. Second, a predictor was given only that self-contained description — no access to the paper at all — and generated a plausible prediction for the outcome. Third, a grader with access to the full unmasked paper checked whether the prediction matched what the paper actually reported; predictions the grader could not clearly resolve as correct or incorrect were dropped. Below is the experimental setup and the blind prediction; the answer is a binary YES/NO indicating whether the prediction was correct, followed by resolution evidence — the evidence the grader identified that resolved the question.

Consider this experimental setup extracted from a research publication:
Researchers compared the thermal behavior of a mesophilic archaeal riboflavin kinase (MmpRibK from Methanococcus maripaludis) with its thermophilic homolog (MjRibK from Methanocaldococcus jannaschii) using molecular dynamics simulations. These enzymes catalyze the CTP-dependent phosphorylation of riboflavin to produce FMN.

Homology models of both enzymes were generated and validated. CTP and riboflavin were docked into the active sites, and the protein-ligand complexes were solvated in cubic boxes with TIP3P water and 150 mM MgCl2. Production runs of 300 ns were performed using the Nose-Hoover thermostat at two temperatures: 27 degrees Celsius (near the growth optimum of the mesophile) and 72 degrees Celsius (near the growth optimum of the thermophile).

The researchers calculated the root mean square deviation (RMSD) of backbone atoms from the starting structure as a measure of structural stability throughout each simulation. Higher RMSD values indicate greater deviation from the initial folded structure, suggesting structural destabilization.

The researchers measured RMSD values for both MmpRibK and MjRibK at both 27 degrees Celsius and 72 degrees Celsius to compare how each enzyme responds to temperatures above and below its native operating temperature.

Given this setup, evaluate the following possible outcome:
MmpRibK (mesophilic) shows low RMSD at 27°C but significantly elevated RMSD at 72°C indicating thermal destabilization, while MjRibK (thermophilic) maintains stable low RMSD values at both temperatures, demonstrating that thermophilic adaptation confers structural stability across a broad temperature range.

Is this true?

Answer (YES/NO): YES